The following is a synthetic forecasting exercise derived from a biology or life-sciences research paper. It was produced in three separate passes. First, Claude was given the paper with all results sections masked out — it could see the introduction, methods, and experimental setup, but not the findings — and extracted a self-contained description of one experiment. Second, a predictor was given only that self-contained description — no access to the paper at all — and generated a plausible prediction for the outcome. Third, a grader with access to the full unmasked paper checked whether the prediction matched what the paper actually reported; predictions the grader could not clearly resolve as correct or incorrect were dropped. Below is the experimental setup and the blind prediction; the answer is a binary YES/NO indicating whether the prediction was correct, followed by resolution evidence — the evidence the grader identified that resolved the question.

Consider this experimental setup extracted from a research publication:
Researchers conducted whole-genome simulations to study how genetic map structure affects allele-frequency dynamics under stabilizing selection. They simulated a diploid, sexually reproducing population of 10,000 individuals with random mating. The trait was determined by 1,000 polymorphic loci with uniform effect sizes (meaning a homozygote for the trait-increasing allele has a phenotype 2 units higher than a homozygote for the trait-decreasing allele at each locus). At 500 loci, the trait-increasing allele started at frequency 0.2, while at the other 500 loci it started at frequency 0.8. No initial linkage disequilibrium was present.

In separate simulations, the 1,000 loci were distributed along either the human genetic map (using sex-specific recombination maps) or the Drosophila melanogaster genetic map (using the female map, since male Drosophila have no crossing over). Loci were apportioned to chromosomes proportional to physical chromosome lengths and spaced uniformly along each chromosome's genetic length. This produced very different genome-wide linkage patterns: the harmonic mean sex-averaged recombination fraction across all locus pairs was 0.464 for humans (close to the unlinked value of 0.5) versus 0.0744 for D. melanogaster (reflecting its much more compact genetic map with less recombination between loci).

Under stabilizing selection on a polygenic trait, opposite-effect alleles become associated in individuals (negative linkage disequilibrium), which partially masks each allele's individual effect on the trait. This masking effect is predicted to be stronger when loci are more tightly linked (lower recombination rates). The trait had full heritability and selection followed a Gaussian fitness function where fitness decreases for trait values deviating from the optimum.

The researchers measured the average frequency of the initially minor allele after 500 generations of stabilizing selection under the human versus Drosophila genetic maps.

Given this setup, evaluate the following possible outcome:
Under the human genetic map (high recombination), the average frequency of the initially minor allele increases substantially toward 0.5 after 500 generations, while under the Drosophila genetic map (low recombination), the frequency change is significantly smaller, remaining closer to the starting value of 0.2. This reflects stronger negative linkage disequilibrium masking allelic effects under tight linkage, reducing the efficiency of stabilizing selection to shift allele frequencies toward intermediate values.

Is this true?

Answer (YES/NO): NO